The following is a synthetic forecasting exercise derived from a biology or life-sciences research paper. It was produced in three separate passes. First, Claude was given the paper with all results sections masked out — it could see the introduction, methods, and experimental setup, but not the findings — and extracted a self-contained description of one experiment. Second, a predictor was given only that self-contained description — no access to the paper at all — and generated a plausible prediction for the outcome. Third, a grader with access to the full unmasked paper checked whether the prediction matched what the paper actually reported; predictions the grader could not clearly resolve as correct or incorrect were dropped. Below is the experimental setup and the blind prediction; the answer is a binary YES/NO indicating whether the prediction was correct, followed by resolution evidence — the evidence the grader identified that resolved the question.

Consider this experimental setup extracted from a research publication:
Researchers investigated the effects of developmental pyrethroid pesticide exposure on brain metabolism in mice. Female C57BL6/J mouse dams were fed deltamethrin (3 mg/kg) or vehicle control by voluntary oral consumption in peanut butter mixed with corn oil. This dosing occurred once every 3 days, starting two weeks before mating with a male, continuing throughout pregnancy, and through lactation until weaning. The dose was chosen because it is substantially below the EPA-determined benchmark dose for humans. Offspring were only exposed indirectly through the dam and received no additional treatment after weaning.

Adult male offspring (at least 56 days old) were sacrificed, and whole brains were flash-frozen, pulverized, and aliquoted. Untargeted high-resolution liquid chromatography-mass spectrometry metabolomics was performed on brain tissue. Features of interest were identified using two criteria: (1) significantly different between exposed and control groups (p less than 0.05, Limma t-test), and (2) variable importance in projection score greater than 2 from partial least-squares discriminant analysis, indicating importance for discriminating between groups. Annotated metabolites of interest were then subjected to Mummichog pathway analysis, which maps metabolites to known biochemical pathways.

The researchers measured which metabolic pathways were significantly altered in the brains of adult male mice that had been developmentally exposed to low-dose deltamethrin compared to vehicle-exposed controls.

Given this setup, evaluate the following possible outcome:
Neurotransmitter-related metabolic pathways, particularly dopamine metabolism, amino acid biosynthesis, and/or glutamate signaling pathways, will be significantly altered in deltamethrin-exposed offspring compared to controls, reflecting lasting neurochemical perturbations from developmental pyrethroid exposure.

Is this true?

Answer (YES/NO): NO